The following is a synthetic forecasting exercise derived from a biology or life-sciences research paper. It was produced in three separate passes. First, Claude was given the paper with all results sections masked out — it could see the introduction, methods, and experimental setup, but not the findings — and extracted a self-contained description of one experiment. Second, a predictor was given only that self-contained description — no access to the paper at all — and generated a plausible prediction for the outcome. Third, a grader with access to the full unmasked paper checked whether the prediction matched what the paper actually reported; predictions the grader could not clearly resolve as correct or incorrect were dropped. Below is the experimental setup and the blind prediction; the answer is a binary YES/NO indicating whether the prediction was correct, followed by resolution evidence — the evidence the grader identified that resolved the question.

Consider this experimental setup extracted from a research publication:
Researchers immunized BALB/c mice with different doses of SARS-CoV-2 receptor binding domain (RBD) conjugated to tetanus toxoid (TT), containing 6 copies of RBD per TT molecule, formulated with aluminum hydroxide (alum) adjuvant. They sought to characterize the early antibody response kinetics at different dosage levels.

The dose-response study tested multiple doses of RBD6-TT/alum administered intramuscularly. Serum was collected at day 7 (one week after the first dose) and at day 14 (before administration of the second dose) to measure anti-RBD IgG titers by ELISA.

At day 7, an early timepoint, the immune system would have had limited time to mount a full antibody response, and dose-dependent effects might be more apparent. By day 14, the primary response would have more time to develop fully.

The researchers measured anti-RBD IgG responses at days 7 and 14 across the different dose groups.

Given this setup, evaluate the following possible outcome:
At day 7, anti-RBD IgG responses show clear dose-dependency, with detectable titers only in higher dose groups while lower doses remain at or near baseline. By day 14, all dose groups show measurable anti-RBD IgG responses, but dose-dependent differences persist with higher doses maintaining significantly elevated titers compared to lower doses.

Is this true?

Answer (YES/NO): NO